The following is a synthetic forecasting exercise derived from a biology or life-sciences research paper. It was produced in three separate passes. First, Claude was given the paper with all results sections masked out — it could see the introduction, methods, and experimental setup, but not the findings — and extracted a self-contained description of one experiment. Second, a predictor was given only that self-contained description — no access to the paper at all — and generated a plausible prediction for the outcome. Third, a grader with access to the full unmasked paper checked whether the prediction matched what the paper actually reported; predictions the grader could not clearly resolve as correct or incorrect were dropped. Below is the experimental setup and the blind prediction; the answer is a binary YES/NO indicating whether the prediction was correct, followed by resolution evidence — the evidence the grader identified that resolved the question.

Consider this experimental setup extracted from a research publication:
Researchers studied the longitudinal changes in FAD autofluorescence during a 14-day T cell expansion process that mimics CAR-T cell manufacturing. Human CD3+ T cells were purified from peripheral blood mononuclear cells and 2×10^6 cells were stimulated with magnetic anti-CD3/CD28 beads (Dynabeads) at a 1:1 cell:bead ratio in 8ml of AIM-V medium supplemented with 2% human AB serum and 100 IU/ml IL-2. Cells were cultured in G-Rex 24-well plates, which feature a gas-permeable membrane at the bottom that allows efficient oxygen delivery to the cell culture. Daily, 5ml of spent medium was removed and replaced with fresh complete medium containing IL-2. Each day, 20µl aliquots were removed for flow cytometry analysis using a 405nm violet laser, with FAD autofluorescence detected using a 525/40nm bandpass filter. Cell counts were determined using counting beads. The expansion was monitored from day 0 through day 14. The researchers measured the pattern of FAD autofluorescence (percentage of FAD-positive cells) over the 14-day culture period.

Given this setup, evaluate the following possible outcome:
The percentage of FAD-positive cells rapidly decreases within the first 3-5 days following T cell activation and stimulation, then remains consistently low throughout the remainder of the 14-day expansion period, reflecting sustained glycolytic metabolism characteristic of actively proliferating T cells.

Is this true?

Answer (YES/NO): NO